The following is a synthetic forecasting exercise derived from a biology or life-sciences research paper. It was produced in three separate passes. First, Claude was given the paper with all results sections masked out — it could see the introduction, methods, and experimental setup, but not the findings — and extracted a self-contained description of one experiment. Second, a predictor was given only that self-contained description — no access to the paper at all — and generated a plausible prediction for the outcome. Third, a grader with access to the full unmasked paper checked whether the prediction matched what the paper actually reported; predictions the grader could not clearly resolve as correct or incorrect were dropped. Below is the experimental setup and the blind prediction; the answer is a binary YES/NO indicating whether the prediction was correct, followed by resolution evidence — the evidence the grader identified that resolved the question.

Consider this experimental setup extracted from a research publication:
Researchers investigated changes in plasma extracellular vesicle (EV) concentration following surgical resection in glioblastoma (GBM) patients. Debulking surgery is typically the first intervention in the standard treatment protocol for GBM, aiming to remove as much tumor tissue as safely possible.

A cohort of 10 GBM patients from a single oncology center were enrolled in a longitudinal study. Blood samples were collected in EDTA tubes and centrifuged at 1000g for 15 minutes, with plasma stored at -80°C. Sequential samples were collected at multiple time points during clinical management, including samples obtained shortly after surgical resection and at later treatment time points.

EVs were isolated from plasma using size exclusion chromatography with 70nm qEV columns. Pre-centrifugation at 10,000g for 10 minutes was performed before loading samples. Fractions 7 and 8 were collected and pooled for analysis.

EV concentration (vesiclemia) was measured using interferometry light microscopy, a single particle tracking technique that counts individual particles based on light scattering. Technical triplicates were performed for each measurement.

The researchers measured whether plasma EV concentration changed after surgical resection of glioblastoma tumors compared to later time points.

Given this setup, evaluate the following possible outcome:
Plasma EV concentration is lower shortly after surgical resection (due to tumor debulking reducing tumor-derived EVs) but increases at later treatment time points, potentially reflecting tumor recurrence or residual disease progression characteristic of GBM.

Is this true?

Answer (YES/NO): NO